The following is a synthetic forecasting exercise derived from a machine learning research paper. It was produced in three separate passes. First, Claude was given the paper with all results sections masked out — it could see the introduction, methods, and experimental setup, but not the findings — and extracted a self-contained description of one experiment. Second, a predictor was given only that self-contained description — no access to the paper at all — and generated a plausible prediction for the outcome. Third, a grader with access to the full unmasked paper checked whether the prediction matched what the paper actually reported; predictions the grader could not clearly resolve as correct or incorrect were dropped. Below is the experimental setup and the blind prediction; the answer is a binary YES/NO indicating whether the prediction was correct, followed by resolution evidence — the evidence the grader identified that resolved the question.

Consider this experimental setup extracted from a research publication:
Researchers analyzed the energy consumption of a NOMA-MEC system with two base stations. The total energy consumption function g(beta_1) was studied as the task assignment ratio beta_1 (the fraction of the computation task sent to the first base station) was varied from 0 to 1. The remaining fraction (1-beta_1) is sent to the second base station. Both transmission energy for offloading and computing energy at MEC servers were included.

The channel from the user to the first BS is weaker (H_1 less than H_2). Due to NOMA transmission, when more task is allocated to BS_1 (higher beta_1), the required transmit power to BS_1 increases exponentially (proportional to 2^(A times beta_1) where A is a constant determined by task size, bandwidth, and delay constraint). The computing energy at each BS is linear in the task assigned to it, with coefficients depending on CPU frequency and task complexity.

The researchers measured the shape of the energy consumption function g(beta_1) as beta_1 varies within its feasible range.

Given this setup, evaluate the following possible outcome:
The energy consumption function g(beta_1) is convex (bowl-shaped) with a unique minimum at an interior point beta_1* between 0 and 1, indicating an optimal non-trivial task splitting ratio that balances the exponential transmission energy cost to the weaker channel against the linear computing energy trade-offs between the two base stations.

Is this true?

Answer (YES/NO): NO